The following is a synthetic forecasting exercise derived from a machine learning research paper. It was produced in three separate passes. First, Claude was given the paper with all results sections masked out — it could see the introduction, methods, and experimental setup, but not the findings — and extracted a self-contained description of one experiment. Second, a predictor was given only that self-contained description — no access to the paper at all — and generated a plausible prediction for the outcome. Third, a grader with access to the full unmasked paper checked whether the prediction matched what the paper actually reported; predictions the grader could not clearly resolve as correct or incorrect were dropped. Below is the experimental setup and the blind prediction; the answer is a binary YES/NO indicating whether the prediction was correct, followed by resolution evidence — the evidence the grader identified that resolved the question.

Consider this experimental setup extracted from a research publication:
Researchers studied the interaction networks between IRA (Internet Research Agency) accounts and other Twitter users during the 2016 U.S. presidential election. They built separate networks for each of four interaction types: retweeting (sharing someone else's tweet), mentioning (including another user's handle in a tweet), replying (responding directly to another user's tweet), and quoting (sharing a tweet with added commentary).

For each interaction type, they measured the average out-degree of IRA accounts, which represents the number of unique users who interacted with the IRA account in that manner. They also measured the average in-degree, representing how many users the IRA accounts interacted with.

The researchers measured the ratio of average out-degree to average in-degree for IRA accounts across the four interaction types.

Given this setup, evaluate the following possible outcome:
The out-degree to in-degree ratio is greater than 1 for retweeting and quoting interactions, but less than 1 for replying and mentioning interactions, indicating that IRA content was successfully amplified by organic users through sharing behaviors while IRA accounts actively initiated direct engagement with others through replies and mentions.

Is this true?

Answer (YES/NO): NO